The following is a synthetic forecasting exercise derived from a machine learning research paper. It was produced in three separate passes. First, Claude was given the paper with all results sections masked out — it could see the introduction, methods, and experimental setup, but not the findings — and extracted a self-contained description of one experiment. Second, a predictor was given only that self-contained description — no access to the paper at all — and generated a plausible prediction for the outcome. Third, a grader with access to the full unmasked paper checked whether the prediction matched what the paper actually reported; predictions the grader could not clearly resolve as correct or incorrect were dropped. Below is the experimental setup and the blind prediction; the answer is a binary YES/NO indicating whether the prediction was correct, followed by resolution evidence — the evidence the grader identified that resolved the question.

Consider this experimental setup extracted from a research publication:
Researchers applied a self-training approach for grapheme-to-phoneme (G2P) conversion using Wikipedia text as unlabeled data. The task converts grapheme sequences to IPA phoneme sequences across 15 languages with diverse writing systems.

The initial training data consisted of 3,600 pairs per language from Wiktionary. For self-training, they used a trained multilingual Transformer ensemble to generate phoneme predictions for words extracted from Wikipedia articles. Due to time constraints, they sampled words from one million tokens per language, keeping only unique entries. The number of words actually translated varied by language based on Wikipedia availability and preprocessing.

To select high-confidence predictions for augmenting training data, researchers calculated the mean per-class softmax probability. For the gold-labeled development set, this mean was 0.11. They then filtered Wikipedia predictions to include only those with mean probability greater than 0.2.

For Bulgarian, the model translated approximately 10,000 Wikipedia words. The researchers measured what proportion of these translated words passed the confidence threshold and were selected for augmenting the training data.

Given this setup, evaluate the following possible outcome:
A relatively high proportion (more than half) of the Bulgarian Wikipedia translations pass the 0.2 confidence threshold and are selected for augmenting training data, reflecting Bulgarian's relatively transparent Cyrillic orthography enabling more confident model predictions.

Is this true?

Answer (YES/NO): NO